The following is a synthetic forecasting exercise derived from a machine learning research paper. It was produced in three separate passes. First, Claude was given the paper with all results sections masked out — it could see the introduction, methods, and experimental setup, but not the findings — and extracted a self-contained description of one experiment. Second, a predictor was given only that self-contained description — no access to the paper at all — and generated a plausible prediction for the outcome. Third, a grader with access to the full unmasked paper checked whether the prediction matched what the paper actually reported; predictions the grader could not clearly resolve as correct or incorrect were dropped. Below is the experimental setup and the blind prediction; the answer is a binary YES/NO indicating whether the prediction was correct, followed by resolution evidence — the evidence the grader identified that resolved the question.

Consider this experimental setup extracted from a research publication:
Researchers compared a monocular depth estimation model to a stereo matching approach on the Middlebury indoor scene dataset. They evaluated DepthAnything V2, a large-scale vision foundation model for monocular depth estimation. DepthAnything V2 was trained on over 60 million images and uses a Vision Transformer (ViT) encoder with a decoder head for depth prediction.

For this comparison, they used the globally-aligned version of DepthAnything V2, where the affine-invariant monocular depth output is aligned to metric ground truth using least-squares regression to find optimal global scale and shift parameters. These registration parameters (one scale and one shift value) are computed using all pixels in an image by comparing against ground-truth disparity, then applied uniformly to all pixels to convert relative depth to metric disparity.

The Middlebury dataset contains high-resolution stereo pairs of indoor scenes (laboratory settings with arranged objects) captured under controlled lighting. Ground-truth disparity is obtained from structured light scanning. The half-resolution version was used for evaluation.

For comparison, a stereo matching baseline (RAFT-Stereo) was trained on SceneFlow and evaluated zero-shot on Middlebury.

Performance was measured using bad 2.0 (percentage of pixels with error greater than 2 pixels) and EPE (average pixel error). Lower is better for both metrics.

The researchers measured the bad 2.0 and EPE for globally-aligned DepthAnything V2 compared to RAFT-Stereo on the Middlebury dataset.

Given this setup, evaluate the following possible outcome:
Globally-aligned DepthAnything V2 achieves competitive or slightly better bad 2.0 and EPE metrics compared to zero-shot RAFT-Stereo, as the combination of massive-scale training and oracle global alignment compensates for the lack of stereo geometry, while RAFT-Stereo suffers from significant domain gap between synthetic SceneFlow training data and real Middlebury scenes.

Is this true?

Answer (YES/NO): NO